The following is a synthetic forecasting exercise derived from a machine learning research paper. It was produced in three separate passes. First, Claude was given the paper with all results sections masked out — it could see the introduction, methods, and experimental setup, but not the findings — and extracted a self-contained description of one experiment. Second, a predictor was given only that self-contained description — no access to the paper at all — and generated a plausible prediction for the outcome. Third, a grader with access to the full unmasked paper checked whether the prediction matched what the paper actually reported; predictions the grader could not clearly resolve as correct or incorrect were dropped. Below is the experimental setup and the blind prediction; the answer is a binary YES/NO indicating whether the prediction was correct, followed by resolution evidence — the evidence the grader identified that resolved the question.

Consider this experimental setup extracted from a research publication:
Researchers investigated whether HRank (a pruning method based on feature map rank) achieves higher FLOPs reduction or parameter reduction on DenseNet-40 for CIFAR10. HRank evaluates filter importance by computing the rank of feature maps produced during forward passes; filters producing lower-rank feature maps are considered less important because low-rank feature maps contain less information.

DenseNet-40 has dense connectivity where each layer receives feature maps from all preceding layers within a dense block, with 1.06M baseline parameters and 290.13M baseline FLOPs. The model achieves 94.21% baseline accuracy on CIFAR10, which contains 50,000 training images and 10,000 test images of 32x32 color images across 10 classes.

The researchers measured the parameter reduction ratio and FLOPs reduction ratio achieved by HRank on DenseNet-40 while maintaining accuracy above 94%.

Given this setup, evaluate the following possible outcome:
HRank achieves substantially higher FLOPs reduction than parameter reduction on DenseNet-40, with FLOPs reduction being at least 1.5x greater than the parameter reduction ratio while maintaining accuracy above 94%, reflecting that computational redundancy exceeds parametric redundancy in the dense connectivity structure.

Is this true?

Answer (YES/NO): NO